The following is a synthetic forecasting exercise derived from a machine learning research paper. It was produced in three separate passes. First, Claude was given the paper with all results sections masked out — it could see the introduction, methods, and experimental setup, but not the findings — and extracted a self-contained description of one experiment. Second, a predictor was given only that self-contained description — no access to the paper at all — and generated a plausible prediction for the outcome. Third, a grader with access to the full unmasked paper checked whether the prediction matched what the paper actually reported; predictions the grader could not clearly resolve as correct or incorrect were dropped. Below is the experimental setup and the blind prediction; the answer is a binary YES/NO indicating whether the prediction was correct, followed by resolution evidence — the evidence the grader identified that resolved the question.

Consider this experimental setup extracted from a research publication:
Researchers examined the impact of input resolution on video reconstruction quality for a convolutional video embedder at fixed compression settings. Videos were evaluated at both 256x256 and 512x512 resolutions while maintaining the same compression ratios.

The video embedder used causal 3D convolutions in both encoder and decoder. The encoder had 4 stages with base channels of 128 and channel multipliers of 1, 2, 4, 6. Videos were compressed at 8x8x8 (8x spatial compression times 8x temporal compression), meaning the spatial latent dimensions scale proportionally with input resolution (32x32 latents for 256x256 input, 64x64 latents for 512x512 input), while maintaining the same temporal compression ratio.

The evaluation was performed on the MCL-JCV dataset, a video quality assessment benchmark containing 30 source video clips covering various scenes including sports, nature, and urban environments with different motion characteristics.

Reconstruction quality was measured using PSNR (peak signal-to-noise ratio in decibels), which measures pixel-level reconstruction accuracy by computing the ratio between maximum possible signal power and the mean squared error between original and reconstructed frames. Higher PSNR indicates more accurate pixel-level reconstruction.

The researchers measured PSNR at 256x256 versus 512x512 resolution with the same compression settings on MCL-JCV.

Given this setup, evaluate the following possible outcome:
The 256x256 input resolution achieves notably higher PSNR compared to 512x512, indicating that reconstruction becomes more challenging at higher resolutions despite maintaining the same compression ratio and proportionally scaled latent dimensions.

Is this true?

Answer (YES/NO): NO